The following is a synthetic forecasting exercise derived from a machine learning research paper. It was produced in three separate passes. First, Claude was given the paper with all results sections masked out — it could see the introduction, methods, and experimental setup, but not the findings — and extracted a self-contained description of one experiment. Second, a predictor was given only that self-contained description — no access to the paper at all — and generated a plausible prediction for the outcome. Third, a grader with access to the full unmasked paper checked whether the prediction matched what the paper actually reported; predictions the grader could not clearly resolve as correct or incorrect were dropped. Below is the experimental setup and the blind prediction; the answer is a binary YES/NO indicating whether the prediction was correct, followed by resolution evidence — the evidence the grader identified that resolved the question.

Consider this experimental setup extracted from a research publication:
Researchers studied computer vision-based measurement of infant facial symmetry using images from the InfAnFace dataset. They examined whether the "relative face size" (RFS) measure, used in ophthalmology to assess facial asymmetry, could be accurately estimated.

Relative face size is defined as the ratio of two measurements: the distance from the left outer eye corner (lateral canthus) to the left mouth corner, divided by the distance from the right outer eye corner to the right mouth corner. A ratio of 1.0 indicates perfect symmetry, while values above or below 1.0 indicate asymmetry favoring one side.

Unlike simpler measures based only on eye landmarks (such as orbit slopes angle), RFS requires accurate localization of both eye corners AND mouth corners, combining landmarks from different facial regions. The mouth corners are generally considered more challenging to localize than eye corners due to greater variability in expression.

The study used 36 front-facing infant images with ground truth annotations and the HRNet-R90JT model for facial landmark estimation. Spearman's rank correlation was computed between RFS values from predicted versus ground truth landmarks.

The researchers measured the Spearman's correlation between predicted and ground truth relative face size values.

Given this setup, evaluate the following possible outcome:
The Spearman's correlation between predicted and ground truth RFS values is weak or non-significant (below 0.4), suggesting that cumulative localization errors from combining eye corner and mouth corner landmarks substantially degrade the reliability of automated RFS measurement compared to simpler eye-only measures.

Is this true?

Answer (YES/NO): NO